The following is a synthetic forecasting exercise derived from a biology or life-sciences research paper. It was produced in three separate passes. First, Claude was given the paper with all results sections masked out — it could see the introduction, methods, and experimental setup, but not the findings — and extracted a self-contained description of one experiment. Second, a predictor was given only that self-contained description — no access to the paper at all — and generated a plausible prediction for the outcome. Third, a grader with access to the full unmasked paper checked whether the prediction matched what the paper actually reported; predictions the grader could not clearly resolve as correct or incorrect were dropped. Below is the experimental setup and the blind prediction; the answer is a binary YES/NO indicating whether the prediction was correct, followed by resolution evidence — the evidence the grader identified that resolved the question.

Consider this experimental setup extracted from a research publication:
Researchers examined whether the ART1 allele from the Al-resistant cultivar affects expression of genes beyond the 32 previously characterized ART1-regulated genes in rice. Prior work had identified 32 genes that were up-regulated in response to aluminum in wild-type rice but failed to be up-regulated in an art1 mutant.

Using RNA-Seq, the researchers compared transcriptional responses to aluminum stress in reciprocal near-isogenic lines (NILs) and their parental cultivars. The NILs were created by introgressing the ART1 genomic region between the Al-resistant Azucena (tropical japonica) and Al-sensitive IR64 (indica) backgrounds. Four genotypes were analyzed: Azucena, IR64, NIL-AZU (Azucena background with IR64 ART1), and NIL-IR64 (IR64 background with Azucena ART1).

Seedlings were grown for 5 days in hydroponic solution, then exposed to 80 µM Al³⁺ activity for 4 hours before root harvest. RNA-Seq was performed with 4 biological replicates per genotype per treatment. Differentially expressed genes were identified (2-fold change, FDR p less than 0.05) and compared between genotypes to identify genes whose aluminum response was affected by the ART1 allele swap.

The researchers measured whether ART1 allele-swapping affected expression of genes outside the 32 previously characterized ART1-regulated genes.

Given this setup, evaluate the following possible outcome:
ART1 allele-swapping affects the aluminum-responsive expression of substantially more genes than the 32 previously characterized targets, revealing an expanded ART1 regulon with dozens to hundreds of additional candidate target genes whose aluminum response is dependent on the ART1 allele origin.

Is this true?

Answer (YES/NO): YES